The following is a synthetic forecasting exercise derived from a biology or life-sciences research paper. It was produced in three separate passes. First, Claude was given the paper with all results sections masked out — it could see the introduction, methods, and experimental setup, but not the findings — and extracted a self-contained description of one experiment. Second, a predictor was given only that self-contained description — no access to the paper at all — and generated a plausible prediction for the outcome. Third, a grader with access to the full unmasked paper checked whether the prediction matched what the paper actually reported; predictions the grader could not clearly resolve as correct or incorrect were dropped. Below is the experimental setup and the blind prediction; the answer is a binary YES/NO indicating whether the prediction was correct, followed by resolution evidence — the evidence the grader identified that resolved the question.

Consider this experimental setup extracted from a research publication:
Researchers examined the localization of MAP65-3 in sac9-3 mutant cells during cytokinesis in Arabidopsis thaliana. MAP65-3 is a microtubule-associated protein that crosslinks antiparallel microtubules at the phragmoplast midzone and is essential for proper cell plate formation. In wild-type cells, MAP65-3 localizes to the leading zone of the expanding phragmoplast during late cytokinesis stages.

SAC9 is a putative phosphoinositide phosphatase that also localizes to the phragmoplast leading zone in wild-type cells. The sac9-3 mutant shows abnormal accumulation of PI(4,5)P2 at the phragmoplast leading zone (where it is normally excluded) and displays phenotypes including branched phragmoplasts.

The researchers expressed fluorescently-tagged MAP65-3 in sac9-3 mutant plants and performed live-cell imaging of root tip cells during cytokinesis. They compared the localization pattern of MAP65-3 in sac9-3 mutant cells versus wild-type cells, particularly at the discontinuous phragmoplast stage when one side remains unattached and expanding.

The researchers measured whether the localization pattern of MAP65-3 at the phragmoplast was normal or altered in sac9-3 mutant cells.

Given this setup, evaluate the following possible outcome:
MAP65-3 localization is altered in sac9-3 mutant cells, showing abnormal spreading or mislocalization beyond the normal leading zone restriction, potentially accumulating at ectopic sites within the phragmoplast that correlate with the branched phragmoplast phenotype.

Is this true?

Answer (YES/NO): NO